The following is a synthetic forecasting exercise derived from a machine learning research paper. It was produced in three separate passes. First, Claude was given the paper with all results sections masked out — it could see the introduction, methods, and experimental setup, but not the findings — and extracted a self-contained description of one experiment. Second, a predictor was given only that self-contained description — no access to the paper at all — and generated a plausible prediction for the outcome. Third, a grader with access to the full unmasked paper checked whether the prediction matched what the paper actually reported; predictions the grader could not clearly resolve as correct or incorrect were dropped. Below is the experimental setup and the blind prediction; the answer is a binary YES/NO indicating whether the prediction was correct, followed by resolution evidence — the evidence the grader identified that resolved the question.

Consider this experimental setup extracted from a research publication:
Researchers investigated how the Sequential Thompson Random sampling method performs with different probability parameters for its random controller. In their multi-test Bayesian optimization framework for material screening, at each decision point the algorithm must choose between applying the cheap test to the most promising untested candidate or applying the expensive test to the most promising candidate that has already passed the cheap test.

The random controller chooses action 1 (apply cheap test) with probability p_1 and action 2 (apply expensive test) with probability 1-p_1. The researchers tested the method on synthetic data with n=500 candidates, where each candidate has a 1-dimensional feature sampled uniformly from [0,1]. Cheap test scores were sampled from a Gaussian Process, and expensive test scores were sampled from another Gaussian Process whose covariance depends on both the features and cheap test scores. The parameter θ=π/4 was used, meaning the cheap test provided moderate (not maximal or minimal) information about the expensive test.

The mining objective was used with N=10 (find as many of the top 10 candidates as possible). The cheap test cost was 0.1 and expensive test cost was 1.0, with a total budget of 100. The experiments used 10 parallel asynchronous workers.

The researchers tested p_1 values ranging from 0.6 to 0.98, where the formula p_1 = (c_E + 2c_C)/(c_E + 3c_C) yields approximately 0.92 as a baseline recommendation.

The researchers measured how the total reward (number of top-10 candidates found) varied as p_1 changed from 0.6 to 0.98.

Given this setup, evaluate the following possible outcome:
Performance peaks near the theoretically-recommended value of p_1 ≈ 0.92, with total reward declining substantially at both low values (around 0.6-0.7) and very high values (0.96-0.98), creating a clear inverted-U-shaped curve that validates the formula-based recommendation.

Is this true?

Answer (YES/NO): NO